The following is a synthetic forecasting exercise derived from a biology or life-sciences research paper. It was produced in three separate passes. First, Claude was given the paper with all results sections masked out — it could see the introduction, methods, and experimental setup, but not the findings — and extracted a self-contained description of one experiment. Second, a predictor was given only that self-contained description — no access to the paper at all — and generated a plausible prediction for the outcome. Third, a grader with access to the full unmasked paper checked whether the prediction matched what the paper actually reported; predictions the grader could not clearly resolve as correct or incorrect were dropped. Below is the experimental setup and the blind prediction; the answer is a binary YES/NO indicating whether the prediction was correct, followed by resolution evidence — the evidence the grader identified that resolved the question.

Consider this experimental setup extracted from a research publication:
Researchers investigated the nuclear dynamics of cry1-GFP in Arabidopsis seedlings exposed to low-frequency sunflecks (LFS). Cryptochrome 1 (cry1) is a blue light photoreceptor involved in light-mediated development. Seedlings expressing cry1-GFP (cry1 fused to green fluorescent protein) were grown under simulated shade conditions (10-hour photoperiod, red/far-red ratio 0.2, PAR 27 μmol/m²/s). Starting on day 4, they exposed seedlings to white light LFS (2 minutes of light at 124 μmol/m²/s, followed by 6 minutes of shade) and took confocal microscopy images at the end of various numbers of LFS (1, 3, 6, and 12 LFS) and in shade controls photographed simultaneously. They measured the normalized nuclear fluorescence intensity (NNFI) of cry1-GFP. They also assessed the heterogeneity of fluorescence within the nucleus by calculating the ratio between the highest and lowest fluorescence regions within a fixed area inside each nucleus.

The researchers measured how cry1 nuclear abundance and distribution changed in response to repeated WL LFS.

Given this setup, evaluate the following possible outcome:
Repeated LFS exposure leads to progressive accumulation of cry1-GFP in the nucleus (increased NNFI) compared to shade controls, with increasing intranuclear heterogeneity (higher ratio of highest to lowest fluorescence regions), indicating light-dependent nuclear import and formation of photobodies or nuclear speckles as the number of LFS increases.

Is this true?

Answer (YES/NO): NO